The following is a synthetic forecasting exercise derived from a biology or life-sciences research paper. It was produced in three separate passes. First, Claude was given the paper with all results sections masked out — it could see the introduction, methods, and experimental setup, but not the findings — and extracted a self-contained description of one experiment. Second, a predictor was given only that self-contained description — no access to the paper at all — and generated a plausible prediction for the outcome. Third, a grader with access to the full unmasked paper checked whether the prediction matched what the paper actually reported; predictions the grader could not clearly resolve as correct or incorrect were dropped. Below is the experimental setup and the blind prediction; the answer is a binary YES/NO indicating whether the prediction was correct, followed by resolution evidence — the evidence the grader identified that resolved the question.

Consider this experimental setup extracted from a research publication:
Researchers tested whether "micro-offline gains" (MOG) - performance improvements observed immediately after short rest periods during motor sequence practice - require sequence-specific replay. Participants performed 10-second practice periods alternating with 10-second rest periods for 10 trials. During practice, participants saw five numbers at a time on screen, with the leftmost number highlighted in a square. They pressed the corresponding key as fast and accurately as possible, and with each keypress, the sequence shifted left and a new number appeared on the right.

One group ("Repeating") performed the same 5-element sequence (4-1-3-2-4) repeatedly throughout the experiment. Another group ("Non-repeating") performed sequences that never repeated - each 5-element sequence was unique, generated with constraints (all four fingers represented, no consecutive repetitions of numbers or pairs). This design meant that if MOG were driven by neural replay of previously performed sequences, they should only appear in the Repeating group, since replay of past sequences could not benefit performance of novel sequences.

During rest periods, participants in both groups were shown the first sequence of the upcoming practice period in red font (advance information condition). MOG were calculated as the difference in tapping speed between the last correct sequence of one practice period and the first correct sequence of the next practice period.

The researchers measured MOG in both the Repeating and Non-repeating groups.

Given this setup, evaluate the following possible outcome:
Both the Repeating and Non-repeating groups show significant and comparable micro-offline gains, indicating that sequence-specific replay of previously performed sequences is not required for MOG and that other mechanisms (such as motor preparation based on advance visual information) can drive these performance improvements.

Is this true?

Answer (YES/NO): YES